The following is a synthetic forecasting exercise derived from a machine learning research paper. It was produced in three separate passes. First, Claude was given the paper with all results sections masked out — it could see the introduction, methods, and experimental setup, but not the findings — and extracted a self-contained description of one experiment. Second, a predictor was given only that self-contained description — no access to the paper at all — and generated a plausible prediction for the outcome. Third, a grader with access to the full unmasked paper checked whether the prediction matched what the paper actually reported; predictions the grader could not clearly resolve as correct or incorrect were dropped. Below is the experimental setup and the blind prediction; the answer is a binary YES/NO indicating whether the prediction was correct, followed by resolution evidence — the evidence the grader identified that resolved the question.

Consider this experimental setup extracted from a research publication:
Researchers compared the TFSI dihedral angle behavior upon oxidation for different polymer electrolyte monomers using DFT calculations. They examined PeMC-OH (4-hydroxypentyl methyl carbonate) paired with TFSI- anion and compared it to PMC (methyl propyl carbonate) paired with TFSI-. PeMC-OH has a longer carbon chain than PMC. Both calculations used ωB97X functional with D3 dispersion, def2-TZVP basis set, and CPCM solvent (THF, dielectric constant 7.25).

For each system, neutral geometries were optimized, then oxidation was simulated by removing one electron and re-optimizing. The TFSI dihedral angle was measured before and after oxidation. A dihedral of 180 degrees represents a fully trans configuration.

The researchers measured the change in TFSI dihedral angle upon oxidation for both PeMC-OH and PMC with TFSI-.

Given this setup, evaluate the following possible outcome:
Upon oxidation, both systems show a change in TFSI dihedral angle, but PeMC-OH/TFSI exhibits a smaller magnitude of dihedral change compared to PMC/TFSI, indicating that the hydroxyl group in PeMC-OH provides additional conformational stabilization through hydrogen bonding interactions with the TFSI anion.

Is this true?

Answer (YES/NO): YES